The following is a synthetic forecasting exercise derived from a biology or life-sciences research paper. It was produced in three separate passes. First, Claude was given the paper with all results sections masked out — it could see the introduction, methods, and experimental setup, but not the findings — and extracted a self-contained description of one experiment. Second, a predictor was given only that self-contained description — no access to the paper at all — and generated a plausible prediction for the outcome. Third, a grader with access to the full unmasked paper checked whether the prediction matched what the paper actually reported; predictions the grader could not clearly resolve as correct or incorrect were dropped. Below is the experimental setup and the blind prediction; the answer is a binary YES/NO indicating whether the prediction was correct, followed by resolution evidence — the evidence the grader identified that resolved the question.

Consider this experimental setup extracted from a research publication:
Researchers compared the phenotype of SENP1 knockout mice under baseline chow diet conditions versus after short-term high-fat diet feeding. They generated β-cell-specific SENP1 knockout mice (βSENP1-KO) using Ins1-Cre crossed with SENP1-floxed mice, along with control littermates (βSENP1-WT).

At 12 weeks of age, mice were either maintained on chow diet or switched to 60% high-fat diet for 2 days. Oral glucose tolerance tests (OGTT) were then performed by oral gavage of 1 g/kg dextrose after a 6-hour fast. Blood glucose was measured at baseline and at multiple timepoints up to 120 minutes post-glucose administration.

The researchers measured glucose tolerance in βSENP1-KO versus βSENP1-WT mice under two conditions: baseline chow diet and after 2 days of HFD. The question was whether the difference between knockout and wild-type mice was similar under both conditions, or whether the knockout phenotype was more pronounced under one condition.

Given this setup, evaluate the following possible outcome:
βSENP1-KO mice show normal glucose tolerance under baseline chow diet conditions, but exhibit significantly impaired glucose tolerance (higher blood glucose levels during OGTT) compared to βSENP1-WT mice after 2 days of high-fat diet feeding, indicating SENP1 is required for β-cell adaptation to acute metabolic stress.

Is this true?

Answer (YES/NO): NO